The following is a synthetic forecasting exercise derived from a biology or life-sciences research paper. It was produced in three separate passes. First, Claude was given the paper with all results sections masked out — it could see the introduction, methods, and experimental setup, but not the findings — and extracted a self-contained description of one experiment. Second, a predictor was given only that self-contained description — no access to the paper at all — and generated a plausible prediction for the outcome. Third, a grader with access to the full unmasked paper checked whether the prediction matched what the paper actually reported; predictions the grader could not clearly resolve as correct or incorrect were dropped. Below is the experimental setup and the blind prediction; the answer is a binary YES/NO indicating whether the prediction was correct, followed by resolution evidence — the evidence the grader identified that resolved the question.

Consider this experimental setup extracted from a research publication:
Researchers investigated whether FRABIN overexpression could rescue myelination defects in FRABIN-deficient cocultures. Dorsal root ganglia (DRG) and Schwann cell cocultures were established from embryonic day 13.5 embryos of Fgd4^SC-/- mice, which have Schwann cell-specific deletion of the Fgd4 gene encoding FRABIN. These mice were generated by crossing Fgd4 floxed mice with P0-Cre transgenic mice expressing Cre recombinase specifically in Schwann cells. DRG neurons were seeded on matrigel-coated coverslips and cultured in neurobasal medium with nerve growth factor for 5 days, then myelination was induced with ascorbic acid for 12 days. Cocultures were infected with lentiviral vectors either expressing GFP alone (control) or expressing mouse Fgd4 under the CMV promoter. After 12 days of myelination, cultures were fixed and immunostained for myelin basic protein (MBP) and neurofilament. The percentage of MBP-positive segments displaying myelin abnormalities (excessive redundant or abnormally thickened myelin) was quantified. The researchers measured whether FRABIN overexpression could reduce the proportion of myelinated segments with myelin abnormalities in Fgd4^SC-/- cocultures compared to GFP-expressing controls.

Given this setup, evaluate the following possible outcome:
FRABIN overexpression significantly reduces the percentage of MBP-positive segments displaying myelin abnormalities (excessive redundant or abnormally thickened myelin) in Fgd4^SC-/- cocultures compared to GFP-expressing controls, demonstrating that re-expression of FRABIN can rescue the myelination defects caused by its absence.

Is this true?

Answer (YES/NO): YES